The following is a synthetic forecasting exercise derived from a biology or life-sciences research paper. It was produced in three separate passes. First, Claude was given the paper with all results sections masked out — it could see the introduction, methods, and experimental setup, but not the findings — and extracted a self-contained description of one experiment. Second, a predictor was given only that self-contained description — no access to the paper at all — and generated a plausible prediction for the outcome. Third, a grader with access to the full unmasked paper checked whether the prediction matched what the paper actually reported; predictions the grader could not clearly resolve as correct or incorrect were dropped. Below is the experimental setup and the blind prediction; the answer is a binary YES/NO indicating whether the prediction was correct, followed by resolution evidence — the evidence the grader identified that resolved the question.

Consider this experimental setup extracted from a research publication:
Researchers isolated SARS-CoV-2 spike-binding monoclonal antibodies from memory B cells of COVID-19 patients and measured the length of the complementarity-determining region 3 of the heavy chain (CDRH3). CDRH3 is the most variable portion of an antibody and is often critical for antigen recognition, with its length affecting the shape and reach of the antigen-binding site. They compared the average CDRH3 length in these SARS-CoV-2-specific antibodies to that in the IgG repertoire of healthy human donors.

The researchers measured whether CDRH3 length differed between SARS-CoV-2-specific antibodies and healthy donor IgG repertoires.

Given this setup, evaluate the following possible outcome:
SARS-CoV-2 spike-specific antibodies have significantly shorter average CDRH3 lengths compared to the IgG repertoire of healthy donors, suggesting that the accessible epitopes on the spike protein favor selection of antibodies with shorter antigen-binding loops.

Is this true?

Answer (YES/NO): NO